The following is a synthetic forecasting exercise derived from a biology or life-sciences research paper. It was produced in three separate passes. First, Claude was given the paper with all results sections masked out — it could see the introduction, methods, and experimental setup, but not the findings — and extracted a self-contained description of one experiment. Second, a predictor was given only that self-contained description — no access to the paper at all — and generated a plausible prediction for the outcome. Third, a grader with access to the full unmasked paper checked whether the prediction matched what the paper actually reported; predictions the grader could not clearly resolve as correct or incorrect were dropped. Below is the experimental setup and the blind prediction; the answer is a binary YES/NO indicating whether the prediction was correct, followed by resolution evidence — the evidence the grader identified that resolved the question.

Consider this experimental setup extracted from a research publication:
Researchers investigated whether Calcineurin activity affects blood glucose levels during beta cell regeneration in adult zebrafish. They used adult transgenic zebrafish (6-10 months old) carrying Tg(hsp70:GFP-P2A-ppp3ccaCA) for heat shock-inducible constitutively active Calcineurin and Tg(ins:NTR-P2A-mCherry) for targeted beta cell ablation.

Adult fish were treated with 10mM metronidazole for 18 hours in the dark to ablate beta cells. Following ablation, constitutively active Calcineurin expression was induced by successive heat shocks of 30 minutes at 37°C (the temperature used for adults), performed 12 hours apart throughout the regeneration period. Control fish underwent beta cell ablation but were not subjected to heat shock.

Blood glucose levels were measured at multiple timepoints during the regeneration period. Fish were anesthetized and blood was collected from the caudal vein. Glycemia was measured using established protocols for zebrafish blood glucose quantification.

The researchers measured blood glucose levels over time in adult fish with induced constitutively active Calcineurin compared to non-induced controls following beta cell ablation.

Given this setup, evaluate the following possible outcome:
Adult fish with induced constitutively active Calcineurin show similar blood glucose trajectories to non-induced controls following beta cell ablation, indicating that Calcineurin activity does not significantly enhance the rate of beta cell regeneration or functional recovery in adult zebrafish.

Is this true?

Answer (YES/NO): NO